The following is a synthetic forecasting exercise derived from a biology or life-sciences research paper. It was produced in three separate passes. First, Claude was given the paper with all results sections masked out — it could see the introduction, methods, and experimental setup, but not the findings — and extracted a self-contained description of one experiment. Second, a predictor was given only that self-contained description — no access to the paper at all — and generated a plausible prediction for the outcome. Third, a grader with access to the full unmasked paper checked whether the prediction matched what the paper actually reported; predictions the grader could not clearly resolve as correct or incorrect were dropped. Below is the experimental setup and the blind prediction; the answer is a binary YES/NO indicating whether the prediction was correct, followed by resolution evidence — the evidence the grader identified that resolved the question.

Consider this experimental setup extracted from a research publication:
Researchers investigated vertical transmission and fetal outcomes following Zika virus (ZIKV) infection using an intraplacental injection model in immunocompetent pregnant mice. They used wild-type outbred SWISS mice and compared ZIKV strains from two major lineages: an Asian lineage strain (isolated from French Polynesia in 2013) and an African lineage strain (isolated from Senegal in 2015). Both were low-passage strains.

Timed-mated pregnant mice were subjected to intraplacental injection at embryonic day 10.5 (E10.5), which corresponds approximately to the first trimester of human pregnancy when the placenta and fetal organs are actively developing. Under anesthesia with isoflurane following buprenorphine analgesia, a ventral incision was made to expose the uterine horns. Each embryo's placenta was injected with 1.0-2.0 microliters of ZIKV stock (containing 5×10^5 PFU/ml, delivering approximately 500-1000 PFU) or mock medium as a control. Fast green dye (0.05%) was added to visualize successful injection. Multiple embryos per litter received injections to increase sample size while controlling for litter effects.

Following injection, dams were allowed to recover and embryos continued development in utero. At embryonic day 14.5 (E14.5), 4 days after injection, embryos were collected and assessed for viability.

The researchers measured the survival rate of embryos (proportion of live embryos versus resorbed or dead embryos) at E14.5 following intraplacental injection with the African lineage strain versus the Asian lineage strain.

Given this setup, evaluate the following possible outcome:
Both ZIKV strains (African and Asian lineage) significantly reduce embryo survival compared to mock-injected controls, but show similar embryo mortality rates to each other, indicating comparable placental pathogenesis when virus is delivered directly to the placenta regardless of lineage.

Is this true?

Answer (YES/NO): NO